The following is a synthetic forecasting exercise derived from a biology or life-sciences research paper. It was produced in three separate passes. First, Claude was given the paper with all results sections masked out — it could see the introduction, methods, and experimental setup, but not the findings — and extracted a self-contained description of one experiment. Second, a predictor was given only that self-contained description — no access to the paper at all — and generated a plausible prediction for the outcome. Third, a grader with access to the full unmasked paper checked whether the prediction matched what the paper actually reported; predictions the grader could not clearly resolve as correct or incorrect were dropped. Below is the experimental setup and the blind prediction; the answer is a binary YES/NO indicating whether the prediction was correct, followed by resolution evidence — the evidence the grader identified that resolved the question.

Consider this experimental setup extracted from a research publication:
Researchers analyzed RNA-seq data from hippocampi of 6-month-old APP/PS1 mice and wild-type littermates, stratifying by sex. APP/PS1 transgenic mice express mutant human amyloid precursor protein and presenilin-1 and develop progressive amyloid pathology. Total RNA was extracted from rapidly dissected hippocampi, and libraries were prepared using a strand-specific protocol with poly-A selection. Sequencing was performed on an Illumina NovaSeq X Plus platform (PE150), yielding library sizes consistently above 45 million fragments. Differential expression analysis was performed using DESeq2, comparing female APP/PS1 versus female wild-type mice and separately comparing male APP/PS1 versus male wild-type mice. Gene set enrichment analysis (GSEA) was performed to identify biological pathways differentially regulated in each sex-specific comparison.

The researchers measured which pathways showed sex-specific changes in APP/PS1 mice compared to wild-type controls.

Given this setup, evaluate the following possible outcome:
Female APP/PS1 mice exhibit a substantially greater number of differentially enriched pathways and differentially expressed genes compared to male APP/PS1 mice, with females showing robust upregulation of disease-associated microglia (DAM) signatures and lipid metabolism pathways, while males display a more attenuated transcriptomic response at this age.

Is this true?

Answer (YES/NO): NO